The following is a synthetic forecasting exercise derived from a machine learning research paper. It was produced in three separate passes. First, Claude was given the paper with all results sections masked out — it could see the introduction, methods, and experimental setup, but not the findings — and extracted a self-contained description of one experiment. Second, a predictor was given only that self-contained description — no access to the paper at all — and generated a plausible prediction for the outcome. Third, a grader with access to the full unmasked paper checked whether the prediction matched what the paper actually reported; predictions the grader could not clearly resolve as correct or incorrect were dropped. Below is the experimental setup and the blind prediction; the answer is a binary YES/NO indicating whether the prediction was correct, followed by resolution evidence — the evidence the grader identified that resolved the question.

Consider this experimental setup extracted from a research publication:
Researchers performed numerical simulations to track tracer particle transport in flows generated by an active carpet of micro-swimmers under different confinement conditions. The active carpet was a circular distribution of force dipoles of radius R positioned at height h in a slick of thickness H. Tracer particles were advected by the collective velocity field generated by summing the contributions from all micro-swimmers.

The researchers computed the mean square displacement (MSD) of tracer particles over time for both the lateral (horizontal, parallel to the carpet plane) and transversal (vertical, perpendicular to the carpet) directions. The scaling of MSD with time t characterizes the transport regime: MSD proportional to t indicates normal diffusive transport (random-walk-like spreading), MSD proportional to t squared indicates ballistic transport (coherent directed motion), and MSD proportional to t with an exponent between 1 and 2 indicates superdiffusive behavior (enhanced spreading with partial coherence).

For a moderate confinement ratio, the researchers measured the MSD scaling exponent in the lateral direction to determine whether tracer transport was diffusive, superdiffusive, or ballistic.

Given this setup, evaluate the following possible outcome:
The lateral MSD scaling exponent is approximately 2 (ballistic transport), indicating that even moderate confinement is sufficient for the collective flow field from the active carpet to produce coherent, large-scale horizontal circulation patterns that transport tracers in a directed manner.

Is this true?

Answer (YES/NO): NO